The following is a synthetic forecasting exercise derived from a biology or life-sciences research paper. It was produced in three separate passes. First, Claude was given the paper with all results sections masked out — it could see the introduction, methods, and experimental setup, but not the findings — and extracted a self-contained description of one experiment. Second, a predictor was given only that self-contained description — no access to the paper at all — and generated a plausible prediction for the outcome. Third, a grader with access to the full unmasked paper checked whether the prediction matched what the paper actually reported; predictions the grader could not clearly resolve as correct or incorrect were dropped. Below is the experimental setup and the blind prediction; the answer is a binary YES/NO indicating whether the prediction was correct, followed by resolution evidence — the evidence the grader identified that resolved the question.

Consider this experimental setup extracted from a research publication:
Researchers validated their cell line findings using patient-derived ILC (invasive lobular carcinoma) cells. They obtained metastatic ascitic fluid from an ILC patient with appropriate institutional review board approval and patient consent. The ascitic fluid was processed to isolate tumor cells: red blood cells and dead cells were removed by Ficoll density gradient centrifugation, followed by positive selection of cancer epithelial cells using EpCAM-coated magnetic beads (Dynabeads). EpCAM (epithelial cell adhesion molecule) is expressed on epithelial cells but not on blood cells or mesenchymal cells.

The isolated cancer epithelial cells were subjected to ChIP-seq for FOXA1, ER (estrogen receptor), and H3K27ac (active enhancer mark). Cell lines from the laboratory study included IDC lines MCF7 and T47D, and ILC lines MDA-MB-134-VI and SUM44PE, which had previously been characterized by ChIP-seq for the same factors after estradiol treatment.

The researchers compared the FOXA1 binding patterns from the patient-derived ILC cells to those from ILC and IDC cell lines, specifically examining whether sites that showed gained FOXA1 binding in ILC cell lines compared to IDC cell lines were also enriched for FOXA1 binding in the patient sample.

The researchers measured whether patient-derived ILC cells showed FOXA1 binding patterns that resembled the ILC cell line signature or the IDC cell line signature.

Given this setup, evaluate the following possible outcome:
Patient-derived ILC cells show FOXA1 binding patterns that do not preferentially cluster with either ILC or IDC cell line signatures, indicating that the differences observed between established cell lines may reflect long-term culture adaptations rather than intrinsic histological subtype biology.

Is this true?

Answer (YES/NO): NO